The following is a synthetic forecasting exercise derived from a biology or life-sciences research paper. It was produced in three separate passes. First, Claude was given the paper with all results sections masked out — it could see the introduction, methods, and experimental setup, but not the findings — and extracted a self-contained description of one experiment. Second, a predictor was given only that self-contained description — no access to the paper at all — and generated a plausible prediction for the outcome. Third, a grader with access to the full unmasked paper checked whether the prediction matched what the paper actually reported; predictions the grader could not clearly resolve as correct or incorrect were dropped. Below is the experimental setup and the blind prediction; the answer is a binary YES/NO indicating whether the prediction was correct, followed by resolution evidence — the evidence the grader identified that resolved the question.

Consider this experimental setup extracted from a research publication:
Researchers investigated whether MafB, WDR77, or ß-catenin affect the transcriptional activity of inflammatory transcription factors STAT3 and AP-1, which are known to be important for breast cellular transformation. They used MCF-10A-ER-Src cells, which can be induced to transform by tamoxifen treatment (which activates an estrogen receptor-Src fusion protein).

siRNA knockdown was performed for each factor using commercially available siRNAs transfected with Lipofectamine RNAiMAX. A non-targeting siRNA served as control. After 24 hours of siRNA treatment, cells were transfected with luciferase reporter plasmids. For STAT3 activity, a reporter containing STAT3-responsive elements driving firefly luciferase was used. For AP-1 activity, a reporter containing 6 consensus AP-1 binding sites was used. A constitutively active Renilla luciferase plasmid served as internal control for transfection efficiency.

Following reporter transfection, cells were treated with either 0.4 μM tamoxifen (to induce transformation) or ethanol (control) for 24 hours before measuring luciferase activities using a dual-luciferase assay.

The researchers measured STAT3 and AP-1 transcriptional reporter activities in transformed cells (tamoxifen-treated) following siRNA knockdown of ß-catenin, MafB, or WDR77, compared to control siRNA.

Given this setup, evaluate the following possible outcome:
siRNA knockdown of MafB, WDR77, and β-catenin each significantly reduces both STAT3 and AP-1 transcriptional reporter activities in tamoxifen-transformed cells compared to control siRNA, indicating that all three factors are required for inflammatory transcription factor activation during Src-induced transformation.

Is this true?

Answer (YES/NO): YES